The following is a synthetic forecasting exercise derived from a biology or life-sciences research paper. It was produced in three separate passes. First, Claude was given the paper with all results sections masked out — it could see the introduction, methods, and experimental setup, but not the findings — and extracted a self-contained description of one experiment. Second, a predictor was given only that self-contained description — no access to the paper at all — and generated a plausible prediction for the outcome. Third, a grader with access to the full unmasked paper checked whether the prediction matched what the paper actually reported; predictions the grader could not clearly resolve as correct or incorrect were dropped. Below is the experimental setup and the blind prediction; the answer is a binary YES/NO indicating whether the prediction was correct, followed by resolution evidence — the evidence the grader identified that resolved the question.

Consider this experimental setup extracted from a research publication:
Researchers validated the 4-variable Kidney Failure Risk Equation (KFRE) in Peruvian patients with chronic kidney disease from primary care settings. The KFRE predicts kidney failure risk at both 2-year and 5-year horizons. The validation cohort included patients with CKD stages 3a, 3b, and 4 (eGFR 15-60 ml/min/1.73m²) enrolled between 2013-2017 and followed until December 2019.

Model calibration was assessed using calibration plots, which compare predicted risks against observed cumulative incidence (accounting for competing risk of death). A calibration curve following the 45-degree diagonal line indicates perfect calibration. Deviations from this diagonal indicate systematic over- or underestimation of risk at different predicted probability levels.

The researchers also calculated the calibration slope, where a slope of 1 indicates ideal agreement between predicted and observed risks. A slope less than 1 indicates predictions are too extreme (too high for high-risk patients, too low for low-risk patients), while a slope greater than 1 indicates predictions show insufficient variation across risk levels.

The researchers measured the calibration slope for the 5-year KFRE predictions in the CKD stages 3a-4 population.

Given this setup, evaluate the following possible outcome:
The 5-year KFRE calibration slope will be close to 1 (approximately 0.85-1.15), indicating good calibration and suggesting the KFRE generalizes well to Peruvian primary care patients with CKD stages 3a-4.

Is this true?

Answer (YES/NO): NO